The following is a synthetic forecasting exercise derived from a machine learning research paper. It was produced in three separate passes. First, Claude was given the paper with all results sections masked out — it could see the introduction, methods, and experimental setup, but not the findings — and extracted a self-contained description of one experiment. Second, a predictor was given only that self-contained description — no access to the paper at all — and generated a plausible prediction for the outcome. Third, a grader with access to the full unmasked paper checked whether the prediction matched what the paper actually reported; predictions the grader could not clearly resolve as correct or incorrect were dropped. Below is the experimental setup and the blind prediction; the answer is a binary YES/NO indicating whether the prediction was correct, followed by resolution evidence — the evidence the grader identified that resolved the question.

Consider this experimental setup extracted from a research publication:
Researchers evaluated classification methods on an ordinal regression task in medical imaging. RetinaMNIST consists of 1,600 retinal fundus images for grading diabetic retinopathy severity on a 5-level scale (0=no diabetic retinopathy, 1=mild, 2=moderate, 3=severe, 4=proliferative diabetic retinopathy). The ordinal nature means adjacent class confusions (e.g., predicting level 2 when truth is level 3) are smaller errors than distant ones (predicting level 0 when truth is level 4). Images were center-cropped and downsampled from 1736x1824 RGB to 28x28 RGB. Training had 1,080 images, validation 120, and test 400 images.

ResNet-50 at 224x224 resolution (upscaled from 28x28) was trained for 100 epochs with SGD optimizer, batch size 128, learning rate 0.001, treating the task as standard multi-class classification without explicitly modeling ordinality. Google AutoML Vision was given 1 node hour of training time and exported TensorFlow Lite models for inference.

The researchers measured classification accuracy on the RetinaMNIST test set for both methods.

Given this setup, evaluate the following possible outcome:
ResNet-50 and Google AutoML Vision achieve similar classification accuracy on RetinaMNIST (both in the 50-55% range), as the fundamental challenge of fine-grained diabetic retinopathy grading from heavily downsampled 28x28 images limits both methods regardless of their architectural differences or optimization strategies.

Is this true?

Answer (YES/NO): NO